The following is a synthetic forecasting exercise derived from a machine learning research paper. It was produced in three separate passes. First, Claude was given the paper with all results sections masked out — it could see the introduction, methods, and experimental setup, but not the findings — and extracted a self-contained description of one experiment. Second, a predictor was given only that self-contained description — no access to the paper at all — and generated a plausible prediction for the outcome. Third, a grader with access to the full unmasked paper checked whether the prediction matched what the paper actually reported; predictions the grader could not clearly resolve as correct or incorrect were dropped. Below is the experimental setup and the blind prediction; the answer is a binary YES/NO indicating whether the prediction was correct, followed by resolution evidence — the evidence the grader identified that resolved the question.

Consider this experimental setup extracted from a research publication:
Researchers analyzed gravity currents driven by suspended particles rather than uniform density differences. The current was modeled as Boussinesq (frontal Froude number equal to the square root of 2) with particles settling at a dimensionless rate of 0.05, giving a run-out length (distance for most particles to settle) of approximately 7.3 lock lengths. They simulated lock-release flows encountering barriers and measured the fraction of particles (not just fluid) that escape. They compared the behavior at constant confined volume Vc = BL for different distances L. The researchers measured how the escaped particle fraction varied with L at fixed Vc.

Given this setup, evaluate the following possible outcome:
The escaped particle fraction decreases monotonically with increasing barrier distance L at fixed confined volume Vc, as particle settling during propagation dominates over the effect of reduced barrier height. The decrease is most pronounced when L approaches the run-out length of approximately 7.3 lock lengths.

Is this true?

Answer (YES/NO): YES